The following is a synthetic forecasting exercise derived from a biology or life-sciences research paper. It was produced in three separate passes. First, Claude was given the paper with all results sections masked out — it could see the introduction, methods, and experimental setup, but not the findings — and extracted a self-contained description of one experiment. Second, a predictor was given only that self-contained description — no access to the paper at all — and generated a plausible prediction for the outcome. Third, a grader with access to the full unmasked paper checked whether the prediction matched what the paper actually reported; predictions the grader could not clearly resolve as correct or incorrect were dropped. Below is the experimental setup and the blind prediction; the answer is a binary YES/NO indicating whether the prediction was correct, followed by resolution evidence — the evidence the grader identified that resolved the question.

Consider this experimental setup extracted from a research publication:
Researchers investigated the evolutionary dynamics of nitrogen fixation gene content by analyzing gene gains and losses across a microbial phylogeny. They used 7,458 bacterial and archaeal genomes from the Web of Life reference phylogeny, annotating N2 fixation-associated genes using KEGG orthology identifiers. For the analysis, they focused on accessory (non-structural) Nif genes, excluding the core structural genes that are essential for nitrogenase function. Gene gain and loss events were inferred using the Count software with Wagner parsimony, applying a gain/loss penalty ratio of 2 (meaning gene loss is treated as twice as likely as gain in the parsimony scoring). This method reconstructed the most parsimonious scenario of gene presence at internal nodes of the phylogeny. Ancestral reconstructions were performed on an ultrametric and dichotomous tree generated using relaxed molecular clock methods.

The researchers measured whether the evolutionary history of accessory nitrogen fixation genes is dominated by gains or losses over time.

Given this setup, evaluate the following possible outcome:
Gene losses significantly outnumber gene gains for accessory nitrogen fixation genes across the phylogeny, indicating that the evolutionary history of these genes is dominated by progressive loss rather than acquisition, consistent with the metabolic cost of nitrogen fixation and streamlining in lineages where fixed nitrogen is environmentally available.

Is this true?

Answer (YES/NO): NO